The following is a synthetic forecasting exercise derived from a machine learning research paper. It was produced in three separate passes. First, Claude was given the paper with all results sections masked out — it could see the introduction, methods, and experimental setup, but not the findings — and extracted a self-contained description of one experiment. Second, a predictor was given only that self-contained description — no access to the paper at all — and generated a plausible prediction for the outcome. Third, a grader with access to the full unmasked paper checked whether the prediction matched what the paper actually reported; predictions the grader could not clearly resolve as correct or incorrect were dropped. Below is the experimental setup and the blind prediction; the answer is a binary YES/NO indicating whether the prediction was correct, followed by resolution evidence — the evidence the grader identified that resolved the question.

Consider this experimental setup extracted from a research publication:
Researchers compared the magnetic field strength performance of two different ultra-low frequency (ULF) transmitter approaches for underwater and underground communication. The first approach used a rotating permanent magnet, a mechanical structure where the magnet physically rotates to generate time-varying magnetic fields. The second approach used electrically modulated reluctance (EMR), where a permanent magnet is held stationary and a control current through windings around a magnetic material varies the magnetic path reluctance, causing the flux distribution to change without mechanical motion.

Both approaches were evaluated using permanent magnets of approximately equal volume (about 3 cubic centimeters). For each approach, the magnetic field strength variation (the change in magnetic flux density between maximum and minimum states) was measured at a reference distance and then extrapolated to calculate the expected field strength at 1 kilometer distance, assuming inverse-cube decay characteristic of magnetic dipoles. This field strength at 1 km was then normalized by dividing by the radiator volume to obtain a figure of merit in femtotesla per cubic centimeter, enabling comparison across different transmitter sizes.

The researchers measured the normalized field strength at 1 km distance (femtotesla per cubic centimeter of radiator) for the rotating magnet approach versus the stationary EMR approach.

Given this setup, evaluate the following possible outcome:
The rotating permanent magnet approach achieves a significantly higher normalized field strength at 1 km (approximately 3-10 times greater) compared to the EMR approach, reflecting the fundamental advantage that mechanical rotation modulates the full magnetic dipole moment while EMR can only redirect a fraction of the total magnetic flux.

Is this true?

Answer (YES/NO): NO